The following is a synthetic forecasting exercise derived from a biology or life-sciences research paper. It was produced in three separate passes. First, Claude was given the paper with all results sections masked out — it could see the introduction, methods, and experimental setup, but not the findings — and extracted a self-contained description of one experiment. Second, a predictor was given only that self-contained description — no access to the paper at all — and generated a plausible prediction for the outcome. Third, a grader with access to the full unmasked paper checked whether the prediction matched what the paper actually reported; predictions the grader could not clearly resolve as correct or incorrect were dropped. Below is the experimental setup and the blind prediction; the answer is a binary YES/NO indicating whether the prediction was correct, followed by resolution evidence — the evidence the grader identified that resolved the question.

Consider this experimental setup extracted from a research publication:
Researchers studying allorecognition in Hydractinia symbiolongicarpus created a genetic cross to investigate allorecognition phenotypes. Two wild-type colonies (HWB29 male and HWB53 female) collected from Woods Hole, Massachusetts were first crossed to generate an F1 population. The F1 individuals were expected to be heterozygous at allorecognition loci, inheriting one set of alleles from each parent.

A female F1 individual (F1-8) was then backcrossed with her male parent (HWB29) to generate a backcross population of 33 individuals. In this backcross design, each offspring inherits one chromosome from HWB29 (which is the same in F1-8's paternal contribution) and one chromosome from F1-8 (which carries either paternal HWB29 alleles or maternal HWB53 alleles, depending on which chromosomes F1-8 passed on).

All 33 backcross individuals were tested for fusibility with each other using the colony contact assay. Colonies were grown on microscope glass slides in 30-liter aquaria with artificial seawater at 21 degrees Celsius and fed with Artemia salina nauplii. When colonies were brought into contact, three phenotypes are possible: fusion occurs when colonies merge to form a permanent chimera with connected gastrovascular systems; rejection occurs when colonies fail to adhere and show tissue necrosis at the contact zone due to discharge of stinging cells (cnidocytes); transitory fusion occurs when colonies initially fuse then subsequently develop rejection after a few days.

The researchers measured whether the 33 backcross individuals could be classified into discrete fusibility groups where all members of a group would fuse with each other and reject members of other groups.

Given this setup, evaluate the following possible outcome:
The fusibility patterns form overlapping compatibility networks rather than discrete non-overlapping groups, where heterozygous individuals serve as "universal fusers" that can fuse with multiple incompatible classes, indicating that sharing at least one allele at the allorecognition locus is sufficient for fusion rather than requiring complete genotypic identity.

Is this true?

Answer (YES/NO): NO